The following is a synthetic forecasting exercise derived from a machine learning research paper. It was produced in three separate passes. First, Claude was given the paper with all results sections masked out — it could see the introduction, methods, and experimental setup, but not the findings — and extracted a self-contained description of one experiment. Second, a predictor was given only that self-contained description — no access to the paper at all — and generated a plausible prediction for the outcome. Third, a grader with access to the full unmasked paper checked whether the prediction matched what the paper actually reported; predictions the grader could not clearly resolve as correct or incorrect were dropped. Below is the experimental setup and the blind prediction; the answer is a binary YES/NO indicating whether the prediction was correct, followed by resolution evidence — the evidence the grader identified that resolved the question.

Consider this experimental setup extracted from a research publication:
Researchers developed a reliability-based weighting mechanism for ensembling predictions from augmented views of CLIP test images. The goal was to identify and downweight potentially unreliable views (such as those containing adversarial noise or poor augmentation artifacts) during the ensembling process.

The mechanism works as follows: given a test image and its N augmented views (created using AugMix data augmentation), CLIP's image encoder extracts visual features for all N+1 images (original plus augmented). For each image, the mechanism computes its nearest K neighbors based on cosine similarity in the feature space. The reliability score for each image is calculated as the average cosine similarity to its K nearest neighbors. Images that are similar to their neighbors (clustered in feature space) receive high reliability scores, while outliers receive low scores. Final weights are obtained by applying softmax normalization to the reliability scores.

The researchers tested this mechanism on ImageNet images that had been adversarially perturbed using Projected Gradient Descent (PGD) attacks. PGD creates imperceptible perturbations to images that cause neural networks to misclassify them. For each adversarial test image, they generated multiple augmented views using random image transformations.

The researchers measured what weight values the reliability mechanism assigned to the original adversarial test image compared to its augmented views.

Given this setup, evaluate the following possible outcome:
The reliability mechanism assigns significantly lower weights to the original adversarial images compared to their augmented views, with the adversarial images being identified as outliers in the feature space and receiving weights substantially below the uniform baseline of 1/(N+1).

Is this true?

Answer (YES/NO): YES